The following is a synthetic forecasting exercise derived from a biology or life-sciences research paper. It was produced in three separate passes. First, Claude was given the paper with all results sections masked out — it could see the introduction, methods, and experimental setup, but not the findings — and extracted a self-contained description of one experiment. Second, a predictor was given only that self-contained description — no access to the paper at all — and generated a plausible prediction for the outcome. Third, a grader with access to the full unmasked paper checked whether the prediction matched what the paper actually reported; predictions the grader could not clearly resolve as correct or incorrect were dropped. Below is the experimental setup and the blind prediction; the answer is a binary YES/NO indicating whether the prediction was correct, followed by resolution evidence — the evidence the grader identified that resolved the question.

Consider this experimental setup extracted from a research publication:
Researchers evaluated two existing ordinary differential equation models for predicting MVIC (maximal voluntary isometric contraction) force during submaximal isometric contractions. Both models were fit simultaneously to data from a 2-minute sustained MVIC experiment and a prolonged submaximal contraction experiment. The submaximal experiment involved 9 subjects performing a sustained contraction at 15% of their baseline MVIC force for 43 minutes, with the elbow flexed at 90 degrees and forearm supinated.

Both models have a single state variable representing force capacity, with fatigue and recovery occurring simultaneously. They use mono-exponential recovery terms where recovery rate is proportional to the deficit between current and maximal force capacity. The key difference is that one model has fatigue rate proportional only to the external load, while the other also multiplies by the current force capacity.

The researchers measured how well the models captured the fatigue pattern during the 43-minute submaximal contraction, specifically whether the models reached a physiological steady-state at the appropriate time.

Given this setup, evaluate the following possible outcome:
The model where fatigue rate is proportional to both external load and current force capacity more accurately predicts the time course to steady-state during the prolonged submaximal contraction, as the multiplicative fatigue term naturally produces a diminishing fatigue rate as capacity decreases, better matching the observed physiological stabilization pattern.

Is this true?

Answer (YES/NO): NO